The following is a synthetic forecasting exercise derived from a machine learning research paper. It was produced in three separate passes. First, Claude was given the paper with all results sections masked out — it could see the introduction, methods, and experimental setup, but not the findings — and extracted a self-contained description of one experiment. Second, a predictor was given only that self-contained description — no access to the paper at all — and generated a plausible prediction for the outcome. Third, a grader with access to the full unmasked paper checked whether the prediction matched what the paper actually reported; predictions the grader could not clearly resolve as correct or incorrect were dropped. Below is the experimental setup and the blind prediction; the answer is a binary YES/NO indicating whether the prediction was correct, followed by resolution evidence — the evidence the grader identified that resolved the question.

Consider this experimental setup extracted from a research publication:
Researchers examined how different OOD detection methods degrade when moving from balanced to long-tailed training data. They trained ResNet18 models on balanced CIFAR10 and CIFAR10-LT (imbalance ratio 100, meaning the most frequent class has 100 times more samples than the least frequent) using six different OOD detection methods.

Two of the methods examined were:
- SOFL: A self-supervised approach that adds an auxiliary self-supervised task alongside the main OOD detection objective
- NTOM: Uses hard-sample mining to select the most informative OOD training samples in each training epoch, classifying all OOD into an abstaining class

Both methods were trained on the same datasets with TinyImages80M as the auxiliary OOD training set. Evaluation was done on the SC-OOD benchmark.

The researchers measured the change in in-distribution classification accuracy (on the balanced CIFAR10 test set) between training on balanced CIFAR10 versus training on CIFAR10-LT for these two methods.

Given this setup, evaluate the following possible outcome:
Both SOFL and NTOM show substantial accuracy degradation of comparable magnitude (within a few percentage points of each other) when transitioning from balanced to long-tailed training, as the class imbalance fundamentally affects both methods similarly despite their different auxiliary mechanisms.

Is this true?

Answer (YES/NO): NO